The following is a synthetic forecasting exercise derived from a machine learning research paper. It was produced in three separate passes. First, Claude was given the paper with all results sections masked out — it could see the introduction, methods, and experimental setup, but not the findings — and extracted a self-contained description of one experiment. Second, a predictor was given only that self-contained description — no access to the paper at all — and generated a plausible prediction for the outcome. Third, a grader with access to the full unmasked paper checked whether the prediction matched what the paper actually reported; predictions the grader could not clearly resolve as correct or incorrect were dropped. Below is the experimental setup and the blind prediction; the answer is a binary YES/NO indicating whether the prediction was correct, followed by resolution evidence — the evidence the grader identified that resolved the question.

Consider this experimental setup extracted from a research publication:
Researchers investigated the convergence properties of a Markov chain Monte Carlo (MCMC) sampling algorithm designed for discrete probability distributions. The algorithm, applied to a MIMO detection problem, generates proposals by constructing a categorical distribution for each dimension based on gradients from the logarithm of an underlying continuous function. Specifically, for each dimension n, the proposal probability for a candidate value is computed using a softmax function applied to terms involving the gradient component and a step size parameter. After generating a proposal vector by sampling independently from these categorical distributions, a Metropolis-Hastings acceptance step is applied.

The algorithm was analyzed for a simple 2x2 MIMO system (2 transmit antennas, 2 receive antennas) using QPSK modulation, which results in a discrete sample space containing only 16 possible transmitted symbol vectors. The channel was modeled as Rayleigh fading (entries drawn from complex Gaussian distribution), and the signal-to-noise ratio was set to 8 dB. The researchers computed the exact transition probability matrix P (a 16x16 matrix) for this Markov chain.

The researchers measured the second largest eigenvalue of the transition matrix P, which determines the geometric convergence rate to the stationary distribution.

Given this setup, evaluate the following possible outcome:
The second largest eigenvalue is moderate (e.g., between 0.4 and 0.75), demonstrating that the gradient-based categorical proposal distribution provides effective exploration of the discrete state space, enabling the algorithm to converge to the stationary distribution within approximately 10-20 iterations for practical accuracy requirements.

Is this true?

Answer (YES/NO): YES